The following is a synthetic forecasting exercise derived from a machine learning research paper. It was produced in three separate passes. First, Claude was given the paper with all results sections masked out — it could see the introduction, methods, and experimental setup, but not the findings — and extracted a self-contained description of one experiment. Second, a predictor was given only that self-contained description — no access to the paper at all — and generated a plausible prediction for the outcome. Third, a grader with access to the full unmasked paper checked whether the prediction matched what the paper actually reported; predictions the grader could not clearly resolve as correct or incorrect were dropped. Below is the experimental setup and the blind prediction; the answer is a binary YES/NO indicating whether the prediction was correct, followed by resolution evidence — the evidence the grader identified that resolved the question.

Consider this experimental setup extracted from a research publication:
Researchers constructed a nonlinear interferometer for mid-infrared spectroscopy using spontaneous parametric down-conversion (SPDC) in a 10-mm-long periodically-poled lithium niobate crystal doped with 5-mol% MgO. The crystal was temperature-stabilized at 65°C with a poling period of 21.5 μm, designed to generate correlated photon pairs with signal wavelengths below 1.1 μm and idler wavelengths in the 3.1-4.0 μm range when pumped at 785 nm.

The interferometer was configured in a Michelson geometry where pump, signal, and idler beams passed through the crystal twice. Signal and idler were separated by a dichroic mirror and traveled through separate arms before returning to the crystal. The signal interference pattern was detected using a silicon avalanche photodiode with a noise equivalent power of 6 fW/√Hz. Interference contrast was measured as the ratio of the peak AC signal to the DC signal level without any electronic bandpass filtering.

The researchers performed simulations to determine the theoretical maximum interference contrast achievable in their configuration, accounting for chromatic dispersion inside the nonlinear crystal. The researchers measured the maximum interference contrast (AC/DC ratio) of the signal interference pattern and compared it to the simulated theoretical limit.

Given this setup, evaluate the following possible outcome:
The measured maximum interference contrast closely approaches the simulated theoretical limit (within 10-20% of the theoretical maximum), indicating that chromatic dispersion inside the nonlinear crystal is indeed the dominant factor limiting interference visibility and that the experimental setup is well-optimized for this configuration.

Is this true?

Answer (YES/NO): NO